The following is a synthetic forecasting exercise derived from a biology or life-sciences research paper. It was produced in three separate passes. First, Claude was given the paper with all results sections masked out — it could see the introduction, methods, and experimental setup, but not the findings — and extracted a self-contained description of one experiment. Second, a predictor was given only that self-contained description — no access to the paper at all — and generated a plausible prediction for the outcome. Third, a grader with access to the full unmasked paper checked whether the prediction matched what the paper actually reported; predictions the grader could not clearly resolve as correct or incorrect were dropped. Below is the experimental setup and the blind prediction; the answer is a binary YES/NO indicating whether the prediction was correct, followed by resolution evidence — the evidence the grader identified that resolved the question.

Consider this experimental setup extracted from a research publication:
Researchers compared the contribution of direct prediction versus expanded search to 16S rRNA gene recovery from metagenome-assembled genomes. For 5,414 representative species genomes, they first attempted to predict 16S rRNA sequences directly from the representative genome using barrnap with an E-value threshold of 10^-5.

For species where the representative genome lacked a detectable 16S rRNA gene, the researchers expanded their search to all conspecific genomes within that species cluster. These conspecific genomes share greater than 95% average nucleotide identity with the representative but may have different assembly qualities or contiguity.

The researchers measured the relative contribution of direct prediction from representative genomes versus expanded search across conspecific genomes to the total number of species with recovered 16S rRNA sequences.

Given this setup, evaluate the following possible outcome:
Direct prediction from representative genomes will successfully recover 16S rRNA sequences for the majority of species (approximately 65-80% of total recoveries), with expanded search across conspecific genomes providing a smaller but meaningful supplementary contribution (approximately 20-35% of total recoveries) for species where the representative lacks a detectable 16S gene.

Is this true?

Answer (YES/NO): NO